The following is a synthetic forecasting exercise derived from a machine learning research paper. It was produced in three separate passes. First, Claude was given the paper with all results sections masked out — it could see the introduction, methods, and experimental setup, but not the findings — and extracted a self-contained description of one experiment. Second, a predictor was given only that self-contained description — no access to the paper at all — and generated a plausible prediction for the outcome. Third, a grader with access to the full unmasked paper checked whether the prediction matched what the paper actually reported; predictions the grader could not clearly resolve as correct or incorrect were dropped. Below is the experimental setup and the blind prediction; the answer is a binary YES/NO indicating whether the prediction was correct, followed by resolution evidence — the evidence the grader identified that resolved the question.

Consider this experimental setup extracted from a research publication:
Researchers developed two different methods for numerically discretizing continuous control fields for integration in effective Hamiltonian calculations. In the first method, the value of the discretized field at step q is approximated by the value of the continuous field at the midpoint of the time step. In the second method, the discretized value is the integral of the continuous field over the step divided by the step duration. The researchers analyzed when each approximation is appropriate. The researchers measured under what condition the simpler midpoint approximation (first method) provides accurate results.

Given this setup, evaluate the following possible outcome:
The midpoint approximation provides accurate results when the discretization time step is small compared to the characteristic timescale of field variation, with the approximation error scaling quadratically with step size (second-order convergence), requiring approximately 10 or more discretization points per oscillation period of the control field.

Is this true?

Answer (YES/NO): NO